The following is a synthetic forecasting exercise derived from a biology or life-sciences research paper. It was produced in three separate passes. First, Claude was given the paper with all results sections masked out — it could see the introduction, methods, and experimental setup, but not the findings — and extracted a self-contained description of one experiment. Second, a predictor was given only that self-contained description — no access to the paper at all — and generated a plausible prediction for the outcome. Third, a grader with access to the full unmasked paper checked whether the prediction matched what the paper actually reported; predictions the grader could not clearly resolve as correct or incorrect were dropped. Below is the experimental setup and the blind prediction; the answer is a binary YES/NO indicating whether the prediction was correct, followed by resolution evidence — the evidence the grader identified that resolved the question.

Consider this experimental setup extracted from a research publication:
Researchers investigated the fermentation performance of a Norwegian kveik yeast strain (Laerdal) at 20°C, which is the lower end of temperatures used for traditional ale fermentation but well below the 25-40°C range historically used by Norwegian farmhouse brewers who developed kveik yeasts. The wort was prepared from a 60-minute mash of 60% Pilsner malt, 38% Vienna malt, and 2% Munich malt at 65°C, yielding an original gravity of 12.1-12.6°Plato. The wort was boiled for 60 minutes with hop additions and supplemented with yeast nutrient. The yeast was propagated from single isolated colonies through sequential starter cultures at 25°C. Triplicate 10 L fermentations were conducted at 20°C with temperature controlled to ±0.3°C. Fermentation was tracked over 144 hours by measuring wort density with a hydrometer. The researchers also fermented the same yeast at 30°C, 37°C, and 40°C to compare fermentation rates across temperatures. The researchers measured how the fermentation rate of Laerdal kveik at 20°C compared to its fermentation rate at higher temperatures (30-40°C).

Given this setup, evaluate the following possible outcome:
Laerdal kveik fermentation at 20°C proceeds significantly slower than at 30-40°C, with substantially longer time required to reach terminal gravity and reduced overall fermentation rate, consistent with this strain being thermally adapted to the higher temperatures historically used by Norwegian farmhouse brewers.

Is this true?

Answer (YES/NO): NO